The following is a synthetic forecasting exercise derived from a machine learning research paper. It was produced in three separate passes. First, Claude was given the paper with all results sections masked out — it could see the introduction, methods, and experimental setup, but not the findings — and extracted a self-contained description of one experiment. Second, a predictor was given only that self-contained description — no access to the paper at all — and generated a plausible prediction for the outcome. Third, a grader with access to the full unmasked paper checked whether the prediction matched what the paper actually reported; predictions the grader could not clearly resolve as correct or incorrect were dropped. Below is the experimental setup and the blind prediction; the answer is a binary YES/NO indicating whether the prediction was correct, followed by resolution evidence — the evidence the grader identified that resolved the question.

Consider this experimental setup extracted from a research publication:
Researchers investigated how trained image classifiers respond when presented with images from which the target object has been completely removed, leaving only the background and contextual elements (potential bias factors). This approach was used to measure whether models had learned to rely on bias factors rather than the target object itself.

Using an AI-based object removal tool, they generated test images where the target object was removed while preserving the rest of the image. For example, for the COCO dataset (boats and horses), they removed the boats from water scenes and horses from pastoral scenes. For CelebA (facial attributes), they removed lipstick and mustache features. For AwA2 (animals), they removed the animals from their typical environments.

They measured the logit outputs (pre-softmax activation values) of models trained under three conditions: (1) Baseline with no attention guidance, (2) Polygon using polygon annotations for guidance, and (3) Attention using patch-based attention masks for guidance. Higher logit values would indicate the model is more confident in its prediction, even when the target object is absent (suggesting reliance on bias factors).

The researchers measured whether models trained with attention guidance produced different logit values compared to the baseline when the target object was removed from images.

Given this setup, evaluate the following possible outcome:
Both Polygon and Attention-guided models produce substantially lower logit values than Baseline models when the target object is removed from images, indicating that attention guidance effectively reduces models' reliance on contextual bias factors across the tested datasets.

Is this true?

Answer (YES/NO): NO